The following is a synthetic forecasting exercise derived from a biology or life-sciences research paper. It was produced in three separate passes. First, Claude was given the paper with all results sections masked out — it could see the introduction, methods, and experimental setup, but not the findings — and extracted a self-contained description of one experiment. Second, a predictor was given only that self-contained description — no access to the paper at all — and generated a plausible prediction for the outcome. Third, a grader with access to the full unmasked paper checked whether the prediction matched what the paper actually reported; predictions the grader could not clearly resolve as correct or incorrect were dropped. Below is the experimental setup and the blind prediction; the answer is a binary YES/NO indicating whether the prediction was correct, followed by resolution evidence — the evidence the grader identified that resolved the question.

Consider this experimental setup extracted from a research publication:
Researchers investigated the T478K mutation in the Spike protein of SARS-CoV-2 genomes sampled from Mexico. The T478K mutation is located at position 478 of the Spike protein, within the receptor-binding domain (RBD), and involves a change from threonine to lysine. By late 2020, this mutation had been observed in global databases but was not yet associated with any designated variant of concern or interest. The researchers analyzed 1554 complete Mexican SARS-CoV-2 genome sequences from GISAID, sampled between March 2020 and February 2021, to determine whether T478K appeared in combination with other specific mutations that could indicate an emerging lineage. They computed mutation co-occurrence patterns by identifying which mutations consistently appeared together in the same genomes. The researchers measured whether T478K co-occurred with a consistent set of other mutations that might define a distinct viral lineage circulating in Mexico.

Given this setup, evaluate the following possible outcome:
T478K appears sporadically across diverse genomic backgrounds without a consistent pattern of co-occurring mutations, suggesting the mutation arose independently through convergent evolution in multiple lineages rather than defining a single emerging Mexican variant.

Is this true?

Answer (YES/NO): NO